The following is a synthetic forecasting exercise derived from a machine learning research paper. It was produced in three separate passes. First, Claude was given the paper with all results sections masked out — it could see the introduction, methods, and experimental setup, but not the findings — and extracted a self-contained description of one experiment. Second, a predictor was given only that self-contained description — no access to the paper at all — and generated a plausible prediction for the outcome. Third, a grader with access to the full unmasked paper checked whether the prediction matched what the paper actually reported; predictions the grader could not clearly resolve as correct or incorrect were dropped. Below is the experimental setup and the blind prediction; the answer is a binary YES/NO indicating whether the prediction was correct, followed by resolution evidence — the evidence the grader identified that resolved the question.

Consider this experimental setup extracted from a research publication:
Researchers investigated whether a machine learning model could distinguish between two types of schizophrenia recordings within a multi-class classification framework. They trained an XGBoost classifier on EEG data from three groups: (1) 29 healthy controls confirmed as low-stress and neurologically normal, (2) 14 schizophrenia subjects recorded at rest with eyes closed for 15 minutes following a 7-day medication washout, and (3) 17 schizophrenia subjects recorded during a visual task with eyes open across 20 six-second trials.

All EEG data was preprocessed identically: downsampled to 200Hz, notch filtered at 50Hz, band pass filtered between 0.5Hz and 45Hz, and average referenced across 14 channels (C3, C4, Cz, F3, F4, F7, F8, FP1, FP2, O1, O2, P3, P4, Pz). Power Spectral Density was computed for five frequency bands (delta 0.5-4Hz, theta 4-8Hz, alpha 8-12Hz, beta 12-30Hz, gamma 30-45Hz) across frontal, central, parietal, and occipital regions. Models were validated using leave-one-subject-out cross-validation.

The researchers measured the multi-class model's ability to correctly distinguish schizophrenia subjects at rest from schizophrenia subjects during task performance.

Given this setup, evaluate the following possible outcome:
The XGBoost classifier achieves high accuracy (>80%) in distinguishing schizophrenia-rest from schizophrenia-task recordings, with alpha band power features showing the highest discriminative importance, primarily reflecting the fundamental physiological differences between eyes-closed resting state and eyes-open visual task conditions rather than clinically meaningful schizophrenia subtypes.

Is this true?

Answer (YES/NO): NO